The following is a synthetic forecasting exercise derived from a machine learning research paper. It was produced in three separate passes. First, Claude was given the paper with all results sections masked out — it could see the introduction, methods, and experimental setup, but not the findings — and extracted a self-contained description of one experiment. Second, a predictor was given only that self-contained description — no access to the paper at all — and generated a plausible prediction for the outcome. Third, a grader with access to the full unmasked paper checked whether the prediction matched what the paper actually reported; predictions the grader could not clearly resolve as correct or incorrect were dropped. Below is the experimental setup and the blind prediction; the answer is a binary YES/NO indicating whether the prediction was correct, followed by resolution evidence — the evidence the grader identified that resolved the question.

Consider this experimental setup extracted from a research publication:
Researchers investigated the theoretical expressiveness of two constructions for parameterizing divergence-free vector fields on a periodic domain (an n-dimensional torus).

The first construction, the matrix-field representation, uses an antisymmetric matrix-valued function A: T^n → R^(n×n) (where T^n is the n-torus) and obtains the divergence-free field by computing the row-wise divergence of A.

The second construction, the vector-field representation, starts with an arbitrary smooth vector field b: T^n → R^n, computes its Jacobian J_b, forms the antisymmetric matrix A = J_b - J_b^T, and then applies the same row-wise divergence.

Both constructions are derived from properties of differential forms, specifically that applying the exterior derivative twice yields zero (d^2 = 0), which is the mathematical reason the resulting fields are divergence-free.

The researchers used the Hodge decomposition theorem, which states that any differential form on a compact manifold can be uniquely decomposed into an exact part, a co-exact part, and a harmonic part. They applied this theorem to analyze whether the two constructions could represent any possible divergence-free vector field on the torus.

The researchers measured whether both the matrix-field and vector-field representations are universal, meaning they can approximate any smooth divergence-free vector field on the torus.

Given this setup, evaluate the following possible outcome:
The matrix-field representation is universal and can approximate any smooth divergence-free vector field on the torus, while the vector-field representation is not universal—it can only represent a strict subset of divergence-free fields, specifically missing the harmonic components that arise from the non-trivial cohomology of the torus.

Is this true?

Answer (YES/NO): NO